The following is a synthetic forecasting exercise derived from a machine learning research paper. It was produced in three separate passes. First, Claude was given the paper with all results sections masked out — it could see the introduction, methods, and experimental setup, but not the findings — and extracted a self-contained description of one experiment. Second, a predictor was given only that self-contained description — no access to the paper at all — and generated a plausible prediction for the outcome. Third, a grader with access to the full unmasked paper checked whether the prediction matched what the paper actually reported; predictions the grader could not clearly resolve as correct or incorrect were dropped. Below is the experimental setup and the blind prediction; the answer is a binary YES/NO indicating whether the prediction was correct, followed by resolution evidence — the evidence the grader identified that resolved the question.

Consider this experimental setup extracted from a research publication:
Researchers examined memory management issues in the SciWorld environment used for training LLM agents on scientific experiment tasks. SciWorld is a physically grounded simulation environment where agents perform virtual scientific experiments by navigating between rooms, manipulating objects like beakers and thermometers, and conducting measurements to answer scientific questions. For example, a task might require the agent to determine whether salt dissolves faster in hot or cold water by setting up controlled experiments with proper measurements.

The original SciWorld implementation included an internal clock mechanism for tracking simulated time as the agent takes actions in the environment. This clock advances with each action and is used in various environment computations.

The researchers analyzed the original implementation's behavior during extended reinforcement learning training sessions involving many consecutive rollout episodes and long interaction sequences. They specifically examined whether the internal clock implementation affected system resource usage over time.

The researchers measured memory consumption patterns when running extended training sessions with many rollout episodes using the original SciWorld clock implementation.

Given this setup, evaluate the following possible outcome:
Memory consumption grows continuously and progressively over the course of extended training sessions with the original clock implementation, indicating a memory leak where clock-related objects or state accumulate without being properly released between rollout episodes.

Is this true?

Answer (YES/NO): YES